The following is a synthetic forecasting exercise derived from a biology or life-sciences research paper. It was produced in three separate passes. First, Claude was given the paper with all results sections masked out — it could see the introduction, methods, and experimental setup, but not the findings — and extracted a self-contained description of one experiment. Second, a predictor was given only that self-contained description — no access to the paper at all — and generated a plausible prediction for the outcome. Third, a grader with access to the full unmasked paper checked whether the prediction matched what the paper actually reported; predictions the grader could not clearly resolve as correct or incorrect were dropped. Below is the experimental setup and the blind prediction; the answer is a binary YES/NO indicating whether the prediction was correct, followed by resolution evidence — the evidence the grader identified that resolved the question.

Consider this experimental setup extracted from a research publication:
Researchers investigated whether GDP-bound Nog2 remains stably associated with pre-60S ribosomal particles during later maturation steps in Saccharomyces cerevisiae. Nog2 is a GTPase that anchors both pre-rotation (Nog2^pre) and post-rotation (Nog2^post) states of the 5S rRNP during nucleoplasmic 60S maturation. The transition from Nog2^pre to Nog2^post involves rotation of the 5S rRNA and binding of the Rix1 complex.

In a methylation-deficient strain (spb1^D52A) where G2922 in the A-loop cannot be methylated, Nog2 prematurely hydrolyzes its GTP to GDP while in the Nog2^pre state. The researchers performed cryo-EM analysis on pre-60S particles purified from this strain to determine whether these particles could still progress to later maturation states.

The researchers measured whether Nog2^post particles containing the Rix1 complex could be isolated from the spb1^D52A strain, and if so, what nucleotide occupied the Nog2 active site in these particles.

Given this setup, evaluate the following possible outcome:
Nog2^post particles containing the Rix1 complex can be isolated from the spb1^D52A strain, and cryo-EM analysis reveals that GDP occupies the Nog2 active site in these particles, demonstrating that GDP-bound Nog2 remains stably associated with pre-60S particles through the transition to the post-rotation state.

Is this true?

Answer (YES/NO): YES